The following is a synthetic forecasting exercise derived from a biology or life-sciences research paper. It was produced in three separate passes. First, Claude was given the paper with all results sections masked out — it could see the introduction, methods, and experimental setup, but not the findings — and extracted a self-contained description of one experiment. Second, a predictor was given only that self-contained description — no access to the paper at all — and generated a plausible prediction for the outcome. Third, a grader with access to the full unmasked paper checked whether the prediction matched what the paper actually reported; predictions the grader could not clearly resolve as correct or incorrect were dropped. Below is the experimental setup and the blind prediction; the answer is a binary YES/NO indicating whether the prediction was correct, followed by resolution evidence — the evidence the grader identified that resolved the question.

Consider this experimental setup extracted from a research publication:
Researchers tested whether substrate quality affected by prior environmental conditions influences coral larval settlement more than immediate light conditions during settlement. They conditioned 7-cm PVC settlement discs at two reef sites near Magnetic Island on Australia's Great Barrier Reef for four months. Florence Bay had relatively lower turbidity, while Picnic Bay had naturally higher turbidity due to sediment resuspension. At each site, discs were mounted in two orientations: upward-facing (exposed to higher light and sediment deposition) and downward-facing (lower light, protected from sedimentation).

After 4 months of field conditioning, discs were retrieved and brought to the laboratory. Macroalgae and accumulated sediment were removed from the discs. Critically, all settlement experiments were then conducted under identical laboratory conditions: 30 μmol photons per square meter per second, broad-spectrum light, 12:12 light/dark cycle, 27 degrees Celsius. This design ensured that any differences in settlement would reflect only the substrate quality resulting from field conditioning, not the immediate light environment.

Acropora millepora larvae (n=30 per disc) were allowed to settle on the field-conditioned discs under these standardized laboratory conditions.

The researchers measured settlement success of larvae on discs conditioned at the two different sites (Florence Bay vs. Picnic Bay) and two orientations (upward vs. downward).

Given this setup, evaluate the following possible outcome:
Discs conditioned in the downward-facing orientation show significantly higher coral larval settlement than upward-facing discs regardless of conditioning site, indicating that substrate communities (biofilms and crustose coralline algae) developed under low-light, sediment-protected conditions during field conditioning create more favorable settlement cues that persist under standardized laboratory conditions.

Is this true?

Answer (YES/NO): YES